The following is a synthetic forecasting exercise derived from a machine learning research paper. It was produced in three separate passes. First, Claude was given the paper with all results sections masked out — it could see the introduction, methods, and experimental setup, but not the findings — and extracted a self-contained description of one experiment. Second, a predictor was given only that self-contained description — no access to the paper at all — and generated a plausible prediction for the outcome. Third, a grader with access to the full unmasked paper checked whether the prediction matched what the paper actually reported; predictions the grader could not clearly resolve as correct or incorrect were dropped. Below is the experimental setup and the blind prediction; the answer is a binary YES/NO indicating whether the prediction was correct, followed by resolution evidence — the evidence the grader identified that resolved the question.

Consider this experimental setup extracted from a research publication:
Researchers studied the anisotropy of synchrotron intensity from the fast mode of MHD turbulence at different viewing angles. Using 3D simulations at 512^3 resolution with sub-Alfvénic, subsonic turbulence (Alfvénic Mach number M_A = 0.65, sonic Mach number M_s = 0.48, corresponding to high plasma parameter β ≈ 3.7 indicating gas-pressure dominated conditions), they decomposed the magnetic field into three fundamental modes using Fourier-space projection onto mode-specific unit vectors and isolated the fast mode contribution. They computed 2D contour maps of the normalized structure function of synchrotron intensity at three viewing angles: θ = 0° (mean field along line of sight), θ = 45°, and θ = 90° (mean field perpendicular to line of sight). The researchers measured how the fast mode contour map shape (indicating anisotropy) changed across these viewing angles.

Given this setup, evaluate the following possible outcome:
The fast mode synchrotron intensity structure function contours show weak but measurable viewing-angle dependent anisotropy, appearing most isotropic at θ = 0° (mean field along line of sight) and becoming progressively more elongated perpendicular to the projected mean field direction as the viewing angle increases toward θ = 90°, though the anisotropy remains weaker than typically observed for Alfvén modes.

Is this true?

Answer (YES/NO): NO